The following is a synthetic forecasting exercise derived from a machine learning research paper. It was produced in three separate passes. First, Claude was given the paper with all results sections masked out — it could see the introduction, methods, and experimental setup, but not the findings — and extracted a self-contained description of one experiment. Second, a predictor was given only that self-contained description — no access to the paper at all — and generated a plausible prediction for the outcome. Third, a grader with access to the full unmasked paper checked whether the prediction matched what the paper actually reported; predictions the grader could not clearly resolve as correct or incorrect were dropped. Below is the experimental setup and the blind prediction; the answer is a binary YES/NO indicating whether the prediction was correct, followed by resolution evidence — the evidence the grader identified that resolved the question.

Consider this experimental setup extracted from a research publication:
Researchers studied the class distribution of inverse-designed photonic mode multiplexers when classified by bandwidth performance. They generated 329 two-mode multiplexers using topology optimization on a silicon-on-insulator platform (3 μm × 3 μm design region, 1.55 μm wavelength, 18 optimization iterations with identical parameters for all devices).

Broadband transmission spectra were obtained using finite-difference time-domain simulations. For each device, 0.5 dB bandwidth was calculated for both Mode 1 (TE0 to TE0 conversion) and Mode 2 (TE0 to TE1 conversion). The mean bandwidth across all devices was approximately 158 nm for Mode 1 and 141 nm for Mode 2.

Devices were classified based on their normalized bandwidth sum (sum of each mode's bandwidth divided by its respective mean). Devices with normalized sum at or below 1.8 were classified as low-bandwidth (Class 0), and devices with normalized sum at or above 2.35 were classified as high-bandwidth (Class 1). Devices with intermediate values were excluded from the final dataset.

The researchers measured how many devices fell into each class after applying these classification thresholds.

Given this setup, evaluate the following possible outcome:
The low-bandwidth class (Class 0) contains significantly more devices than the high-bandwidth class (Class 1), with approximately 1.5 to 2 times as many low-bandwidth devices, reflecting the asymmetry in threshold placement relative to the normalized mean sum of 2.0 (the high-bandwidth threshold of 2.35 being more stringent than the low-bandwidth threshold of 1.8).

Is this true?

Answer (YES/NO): NO